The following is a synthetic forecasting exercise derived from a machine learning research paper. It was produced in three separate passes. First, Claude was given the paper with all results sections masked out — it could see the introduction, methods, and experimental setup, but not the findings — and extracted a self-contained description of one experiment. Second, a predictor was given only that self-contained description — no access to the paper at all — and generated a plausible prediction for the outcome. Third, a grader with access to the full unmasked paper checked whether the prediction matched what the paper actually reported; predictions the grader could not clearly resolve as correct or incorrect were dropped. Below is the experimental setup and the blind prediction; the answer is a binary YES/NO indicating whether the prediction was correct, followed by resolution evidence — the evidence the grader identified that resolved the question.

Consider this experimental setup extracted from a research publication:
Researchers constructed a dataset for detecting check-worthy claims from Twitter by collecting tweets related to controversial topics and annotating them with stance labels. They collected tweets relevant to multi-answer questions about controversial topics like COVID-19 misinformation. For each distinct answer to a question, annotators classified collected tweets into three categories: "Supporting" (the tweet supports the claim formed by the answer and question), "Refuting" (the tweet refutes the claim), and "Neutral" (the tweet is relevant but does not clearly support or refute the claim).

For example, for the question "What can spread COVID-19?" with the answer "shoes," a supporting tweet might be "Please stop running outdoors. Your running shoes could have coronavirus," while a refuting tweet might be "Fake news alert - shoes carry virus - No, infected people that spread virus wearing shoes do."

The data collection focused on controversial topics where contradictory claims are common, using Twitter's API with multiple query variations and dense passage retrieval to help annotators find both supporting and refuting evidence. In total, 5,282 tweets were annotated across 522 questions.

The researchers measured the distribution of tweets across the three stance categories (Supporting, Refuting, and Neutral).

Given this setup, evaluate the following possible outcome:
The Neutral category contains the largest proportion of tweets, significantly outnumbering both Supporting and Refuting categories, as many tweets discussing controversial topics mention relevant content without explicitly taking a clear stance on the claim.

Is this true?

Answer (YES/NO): NO